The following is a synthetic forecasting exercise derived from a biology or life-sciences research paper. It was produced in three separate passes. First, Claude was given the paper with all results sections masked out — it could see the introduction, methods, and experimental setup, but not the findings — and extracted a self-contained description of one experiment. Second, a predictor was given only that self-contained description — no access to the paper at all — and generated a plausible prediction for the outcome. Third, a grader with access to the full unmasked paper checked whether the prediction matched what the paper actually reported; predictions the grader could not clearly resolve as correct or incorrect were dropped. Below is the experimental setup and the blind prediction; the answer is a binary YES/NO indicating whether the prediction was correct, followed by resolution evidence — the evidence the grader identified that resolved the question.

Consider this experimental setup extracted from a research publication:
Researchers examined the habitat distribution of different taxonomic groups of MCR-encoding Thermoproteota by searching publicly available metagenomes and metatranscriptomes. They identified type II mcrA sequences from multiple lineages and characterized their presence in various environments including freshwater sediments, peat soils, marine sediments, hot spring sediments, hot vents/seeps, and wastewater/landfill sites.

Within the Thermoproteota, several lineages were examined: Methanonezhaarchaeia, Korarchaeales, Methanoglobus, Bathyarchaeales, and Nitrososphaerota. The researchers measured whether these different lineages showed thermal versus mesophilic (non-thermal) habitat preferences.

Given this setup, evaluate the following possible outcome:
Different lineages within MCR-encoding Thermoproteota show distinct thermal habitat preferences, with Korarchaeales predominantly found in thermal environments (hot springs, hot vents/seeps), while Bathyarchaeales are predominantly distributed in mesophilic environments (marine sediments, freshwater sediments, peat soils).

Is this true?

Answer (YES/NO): YES